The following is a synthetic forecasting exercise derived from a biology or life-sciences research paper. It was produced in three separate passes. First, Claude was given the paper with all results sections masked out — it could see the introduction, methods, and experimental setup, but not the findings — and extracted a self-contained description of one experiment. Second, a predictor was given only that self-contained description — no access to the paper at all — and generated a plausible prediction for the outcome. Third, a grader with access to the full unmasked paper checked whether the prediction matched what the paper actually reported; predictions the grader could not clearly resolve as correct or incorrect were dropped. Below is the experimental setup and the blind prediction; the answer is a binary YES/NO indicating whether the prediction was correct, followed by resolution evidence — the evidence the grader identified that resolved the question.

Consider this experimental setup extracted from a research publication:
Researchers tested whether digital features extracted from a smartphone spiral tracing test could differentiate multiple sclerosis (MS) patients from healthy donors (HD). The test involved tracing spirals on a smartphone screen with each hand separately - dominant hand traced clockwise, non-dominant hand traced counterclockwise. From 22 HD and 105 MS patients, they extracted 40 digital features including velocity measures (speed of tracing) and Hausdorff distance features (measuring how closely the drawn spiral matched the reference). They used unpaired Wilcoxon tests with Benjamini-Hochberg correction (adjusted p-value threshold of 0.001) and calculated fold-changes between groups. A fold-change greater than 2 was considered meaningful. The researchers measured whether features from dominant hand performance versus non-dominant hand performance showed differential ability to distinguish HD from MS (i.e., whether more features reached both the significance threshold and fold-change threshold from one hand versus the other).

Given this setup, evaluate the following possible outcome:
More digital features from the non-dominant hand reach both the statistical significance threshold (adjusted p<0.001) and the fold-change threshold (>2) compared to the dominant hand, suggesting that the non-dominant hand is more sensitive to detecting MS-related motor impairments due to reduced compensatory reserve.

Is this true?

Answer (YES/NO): NO